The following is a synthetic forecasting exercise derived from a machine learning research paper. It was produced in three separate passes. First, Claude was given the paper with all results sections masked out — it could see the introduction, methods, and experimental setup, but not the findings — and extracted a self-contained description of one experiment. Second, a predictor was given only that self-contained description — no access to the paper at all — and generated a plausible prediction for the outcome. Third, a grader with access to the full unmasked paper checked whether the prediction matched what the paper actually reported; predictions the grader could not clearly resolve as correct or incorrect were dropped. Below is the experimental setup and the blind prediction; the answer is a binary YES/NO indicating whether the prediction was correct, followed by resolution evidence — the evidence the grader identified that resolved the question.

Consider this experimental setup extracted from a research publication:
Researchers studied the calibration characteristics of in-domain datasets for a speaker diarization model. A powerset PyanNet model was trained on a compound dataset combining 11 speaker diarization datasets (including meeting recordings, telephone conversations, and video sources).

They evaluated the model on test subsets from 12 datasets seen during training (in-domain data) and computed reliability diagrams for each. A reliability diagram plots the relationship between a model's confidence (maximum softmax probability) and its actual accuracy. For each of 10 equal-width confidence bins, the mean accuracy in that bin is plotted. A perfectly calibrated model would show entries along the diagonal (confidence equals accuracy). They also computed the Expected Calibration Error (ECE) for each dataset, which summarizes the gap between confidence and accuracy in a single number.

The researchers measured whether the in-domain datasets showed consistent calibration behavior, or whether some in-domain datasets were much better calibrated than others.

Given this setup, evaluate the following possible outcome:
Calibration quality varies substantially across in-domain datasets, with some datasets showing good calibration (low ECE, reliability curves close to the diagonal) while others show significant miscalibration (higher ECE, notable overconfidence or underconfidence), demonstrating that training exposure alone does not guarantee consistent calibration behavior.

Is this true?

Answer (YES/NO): NO